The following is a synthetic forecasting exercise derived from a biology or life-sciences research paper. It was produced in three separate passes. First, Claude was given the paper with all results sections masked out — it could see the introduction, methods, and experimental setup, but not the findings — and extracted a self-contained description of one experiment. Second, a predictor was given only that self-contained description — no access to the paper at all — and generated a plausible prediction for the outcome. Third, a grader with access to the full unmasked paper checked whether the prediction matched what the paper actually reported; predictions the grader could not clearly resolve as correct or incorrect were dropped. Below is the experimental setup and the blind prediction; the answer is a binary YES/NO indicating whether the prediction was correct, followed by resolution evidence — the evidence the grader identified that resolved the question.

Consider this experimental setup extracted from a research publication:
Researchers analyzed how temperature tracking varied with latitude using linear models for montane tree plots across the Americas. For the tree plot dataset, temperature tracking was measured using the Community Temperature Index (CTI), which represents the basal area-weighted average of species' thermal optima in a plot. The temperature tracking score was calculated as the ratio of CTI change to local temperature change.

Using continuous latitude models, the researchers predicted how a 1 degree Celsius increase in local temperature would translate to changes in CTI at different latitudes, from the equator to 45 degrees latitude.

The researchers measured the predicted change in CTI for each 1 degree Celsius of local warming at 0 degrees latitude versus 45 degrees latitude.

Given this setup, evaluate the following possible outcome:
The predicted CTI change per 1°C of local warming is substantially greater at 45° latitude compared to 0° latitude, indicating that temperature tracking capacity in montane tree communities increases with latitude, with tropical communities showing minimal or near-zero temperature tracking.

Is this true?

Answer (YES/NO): NO